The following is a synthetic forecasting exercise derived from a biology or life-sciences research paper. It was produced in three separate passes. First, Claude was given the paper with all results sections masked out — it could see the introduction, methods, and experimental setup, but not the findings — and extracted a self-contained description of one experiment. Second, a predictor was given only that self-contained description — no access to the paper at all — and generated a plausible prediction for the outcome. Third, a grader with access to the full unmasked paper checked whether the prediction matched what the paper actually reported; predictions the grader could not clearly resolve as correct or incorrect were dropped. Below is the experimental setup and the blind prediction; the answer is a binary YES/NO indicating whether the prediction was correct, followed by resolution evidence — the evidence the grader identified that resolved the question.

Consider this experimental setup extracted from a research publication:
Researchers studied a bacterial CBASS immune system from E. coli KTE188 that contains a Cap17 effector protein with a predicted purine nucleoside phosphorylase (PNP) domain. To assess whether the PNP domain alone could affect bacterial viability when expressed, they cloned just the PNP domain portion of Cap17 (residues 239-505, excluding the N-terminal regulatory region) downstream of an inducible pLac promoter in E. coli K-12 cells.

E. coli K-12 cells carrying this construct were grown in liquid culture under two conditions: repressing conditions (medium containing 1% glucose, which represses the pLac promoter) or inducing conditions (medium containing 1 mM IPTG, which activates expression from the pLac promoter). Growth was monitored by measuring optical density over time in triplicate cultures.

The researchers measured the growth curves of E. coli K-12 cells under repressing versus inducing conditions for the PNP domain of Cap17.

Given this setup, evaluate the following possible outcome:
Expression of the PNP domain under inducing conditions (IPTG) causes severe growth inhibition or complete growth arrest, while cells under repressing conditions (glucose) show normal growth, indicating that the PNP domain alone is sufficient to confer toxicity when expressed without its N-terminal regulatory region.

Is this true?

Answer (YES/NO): YES